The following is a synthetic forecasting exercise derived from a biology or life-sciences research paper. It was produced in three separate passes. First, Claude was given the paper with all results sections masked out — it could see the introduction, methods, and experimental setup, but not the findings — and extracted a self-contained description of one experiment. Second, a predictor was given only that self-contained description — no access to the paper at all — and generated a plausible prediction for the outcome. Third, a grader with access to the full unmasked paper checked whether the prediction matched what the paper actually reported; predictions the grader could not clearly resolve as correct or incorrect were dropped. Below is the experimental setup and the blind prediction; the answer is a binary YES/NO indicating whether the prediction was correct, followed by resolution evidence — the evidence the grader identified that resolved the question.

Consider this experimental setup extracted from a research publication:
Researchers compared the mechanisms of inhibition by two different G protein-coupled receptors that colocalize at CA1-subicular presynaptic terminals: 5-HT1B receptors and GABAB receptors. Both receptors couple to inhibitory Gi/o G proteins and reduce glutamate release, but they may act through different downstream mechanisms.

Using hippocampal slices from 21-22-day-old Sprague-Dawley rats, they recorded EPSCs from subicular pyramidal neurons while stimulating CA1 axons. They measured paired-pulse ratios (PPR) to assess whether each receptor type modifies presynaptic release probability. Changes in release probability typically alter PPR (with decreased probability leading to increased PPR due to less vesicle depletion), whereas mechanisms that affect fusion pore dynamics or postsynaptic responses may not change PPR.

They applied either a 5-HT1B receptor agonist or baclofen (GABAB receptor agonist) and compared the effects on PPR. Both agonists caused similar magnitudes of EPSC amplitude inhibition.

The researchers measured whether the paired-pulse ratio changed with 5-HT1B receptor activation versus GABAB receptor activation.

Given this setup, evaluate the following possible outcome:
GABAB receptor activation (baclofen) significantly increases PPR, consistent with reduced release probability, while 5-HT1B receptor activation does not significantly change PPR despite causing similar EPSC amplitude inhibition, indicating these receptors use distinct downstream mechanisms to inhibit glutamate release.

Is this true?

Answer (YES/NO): YES